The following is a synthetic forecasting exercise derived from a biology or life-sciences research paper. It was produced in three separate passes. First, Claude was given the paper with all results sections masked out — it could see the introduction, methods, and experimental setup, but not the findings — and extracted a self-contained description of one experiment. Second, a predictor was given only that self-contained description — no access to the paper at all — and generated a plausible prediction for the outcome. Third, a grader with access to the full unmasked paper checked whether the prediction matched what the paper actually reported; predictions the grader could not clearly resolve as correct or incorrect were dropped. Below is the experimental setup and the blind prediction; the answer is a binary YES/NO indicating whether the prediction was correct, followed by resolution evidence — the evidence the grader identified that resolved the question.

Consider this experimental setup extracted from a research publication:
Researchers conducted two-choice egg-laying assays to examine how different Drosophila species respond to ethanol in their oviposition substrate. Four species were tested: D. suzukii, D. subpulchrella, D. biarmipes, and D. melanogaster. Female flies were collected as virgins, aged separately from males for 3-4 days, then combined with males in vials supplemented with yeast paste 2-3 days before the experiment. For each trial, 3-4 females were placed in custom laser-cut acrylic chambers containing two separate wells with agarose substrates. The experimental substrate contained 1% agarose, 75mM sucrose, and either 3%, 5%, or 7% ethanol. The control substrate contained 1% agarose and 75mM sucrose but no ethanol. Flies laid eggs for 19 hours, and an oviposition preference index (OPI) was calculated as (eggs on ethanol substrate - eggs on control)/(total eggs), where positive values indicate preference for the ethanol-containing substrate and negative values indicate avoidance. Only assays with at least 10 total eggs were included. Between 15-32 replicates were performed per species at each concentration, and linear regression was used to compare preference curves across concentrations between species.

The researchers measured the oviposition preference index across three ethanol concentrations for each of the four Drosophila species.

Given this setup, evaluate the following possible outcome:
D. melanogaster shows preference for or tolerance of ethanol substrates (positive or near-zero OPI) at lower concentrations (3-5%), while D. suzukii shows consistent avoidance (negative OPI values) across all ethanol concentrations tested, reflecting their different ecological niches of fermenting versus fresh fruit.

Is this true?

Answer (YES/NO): NO